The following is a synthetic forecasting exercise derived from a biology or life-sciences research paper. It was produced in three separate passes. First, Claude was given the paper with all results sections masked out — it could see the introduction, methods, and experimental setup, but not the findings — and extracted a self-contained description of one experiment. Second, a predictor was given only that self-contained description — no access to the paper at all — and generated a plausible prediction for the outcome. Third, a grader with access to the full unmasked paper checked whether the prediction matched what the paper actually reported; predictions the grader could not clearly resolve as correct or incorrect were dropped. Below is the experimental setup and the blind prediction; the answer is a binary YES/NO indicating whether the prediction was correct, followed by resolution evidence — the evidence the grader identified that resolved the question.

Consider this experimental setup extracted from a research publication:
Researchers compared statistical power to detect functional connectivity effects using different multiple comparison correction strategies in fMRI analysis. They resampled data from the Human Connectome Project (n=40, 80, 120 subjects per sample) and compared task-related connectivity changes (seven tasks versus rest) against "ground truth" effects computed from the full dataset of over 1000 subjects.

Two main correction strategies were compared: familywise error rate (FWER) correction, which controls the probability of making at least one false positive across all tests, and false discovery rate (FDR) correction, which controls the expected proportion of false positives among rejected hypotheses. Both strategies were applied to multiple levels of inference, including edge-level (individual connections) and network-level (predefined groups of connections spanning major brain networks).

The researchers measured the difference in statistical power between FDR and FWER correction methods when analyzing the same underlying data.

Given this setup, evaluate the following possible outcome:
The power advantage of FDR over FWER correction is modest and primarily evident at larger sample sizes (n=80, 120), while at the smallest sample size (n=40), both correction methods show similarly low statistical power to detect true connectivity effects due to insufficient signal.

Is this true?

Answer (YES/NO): NO